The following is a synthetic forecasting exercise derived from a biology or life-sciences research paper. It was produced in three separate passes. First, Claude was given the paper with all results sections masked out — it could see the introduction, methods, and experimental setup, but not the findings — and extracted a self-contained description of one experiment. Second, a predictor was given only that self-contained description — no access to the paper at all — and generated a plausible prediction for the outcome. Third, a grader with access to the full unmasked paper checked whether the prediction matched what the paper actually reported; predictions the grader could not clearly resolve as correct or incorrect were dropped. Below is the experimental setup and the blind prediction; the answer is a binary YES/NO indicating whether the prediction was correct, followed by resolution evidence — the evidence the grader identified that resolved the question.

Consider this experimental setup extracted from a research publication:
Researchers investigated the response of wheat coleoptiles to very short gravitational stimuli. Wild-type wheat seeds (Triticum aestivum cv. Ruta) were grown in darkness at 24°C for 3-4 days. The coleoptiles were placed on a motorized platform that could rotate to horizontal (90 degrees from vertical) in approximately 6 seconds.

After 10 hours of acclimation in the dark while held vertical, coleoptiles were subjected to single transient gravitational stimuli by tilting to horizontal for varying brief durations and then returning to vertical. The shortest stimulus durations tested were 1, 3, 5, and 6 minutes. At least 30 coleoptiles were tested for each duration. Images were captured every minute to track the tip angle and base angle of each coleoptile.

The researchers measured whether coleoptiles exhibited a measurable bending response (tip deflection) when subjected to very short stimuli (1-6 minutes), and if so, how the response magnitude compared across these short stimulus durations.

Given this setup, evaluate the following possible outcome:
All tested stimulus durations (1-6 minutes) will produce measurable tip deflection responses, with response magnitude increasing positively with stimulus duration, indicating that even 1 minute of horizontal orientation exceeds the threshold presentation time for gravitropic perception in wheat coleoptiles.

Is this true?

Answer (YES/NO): NO